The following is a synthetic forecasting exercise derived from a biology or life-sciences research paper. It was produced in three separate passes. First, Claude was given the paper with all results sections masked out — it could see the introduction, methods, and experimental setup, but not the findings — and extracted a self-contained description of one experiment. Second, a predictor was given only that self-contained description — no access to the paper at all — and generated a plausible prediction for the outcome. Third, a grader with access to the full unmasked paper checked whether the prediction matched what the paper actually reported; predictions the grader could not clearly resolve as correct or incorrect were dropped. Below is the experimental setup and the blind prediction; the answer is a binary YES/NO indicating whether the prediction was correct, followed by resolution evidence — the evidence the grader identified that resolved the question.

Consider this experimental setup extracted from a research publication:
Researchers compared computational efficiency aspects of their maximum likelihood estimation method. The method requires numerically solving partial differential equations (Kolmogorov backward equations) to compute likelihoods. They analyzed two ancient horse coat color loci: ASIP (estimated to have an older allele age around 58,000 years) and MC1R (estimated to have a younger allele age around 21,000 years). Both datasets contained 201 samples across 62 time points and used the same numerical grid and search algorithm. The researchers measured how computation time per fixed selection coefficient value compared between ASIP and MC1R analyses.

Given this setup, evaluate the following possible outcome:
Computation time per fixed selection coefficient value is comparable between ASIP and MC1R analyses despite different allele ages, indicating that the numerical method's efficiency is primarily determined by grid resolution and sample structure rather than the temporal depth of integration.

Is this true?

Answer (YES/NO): NO